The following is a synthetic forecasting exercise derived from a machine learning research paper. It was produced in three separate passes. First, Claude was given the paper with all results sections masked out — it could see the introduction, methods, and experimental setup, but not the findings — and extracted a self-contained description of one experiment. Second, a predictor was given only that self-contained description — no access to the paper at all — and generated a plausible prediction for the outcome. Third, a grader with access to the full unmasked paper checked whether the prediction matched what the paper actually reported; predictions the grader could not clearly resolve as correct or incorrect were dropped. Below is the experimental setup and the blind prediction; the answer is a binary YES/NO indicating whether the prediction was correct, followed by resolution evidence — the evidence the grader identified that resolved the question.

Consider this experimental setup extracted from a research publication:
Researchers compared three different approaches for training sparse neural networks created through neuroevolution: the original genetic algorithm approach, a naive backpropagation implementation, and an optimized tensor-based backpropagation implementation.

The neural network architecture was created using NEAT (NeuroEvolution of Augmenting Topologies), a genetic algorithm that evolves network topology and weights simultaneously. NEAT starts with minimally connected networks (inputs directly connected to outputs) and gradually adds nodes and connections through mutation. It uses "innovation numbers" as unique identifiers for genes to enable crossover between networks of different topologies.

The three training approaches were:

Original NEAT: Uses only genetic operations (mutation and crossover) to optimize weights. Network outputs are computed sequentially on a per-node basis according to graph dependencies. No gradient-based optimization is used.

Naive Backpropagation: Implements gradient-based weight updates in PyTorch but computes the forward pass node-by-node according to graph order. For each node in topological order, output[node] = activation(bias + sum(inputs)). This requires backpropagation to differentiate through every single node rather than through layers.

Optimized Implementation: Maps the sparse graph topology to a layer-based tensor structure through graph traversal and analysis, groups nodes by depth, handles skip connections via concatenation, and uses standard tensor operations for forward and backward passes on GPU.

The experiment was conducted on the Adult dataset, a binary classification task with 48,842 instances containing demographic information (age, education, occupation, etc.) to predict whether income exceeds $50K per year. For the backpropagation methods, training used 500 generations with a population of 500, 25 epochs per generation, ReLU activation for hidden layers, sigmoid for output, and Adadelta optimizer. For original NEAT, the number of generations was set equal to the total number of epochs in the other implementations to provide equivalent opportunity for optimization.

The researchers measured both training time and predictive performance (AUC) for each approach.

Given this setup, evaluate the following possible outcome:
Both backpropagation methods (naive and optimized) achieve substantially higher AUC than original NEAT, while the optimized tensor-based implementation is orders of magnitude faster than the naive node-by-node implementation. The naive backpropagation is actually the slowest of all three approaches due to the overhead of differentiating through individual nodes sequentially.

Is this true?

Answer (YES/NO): NO